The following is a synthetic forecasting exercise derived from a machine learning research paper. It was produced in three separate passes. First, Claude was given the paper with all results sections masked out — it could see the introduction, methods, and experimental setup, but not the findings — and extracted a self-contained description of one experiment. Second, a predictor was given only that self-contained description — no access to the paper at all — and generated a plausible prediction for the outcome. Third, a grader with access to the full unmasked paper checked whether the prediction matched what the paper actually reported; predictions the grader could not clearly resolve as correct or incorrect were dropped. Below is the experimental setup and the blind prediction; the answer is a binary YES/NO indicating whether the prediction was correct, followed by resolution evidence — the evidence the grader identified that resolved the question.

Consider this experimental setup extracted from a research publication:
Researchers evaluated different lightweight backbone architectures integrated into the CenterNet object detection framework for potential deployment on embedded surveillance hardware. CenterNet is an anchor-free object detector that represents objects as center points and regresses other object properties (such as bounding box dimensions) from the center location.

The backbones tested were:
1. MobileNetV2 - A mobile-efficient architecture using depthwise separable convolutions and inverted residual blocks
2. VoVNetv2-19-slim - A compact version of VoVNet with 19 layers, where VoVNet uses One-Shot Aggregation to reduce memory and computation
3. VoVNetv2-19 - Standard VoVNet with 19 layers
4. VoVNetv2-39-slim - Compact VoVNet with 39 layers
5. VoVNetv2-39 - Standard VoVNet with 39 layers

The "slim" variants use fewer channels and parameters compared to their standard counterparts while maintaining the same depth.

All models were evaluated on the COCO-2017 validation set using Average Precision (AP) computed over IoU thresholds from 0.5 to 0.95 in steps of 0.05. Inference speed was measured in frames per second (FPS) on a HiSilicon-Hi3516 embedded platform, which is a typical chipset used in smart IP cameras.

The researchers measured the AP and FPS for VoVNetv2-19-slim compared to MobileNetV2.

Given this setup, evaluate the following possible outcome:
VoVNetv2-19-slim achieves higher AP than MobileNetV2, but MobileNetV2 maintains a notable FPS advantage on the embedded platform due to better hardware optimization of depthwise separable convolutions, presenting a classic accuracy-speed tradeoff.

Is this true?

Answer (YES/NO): NO